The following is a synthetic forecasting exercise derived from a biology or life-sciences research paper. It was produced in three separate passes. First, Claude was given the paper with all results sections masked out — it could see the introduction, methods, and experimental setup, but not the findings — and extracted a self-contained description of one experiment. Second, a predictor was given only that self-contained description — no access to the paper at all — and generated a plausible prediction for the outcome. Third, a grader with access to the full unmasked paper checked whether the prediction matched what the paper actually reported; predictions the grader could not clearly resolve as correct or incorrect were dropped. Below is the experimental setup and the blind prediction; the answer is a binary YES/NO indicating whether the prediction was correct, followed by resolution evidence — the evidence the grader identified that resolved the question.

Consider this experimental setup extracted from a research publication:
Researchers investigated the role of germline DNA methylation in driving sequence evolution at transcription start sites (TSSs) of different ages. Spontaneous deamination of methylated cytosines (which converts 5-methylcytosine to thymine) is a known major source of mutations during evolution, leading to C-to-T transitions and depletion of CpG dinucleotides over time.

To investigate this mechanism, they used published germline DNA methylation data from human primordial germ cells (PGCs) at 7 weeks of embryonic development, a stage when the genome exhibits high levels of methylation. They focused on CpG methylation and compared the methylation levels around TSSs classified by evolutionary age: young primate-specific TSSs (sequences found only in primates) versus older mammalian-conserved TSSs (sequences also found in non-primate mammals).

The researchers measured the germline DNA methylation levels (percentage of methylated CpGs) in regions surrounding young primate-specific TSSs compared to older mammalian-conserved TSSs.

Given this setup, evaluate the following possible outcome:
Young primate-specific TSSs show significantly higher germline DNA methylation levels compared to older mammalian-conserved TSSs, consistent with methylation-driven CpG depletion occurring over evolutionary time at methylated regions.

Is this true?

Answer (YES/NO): YES